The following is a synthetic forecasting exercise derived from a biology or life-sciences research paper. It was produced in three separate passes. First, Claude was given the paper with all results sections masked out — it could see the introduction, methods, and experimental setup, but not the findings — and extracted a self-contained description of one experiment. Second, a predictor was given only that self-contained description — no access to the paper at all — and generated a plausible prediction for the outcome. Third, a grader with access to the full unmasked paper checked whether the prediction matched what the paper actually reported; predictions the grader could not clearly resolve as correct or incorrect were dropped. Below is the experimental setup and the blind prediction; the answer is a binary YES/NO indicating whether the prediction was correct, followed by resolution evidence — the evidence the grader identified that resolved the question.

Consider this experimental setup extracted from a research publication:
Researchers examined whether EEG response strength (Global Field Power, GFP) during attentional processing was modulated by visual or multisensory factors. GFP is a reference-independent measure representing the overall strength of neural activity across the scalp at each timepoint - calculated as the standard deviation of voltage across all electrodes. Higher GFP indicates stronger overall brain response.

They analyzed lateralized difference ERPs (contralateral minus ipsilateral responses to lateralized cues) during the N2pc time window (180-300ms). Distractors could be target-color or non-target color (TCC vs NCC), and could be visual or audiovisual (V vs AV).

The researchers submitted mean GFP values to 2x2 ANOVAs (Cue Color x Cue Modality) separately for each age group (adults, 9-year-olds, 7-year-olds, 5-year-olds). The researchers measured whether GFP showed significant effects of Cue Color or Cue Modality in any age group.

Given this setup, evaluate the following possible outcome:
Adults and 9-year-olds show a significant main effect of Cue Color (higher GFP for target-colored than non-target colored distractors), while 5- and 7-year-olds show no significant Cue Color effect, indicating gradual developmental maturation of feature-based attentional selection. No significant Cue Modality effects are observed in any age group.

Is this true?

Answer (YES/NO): NO